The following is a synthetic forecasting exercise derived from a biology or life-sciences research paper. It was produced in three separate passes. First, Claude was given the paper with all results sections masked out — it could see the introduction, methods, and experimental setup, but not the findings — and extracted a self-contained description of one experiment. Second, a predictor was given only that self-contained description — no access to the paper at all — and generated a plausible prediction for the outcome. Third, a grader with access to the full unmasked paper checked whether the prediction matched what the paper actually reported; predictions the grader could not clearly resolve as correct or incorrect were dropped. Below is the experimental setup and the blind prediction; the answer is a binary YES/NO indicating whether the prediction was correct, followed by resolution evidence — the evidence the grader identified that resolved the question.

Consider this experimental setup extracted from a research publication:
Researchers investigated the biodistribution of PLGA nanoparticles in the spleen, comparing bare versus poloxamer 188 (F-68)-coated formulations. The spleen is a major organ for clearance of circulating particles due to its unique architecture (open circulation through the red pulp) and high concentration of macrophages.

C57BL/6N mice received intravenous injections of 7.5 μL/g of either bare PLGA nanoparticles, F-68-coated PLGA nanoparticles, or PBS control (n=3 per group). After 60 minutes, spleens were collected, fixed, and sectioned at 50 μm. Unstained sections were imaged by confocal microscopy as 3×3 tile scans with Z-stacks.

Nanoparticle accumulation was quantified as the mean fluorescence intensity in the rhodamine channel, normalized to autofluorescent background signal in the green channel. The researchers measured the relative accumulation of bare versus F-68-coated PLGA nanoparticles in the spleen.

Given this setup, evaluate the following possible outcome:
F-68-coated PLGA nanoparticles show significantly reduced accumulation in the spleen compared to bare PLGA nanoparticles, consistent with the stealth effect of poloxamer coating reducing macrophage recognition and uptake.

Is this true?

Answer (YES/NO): YES